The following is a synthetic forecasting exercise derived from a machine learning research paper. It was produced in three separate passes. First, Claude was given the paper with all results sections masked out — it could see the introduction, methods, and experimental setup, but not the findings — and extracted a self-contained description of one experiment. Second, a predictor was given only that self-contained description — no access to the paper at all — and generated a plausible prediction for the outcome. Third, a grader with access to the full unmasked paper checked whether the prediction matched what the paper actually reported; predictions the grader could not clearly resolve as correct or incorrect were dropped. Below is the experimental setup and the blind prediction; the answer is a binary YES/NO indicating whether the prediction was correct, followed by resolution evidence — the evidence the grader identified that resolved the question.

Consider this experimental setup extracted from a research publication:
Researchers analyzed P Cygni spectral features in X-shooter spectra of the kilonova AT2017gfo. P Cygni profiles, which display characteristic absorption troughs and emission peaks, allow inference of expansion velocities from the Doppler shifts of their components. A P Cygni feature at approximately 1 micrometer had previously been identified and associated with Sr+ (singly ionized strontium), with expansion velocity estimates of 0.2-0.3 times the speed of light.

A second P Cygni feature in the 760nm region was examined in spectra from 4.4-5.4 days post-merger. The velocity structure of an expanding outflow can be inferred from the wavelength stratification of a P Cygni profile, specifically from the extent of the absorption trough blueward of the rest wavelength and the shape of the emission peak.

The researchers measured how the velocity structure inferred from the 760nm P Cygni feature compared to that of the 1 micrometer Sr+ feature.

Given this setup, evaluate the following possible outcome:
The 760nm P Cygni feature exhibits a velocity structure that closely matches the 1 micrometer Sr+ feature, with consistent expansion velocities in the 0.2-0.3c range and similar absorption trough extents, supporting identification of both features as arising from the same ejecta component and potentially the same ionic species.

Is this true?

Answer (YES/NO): NO